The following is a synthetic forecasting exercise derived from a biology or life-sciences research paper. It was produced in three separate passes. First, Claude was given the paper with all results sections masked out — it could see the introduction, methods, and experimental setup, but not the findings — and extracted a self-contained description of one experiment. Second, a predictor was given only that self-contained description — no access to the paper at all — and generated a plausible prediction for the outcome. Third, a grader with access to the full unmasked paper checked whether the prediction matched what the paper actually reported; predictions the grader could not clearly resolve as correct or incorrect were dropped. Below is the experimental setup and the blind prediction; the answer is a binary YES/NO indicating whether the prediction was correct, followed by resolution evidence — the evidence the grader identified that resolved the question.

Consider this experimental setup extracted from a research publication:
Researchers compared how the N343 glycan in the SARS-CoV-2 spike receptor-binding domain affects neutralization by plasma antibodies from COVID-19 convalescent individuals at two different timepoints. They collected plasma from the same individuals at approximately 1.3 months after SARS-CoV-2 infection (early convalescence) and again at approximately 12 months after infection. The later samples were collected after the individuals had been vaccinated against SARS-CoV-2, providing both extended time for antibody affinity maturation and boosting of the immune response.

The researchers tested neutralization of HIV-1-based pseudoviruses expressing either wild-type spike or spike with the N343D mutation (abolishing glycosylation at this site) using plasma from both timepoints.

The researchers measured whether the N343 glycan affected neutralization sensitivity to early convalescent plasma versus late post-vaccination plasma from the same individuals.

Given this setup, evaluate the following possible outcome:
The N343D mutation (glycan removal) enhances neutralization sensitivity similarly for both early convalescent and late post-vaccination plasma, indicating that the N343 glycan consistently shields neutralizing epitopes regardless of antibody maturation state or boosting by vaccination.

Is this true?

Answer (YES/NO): NO